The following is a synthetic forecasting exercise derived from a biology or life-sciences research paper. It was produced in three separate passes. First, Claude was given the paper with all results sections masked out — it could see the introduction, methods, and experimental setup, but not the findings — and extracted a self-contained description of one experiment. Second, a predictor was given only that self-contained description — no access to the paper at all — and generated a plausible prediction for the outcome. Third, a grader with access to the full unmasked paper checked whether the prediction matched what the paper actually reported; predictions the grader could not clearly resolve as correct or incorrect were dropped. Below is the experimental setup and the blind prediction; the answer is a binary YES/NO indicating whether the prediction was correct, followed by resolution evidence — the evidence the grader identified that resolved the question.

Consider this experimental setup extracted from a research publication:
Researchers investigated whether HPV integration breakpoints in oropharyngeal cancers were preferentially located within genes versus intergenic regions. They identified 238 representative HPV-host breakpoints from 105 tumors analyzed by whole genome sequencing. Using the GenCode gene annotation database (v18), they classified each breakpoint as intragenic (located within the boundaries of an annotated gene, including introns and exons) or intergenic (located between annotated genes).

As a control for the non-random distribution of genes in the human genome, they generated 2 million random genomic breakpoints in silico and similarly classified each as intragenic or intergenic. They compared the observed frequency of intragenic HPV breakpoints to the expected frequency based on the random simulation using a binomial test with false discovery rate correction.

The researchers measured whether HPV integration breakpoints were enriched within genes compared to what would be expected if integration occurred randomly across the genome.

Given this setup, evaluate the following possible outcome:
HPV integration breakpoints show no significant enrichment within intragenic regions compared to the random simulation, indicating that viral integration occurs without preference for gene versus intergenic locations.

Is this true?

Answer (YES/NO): NO